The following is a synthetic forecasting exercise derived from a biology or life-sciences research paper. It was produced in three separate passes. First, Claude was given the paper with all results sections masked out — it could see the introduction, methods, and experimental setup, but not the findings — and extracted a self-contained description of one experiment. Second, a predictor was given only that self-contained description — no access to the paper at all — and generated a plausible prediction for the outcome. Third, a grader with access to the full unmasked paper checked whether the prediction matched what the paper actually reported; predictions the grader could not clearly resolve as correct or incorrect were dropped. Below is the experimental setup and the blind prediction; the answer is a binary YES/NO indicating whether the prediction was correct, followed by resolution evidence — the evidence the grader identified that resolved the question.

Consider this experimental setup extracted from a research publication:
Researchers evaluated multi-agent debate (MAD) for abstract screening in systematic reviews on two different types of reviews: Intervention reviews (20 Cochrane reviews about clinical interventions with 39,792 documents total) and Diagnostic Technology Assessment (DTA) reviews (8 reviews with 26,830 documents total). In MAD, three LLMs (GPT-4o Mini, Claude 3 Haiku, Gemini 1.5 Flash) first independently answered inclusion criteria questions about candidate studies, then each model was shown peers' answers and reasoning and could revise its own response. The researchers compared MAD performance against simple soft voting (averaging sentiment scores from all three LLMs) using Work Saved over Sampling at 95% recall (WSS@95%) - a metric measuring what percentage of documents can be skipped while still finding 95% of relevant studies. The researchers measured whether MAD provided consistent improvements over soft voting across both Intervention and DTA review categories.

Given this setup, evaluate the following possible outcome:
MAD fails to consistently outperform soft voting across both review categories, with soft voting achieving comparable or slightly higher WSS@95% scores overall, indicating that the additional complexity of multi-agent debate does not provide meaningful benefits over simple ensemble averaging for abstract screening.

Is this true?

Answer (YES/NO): YES